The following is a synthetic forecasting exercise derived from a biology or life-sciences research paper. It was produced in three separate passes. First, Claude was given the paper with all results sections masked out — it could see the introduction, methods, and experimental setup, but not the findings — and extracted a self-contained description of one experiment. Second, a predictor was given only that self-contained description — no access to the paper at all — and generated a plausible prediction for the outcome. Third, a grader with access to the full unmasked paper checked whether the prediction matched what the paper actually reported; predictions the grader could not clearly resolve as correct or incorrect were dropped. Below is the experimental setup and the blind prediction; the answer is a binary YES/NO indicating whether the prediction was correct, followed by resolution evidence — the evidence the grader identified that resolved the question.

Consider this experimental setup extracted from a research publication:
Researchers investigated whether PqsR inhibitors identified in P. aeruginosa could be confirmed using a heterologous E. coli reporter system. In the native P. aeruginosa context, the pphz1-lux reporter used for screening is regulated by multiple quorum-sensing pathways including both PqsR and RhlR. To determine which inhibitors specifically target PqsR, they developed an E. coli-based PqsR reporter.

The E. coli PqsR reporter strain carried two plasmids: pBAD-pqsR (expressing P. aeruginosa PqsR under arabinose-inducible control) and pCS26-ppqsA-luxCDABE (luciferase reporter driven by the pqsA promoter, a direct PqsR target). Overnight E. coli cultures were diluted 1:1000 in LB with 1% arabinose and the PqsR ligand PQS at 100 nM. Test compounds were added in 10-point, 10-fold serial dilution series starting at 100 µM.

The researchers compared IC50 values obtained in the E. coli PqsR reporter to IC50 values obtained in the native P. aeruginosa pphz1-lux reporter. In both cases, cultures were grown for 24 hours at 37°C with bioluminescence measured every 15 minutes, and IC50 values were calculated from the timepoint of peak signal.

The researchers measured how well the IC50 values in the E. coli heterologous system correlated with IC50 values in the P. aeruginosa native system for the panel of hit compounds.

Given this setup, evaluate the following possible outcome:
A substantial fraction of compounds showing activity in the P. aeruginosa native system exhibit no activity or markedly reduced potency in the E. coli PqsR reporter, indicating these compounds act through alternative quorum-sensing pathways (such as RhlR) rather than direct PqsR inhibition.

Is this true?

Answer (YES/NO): YES